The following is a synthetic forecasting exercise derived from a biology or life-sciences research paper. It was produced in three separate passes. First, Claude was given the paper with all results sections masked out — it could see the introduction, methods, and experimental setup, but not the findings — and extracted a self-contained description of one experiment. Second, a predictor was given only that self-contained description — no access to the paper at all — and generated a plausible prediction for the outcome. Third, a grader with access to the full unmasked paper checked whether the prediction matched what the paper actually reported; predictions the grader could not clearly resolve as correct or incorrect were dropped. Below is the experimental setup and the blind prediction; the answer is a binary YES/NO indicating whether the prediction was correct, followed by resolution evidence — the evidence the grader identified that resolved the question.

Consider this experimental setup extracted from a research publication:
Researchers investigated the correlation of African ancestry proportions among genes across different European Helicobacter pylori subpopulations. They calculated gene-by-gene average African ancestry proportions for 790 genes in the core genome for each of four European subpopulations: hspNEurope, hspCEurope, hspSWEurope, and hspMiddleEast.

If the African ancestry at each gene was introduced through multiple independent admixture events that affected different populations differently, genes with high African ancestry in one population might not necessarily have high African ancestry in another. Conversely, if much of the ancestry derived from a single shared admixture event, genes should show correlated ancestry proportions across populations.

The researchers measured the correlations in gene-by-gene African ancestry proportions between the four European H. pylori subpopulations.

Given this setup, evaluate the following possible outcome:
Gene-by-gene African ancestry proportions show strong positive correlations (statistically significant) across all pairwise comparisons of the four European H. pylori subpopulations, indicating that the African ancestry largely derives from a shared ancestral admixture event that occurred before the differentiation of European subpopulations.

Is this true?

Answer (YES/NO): YES